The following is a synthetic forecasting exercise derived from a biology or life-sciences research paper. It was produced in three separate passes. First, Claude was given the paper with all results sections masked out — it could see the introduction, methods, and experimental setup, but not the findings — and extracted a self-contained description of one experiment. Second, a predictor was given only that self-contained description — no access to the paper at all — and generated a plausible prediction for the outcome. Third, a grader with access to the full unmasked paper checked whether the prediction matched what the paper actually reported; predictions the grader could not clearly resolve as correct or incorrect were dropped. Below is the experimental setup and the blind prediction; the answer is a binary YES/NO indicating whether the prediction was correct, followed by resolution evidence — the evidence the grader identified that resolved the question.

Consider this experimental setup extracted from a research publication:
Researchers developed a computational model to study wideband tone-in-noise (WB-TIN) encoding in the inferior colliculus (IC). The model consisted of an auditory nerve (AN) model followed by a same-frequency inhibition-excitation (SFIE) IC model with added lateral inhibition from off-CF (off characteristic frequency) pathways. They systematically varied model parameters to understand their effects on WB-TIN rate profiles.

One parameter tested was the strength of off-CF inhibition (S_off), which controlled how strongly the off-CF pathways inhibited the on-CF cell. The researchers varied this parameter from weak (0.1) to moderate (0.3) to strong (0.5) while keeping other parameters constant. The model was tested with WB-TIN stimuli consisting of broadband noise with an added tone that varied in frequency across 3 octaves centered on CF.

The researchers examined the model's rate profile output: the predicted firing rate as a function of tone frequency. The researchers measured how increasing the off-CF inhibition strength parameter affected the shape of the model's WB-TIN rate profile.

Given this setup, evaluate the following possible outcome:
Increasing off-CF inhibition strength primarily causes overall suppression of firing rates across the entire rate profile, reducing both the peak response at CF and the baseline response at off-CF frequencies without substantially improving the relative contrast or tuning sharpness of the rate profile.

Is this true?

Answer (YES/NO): NO